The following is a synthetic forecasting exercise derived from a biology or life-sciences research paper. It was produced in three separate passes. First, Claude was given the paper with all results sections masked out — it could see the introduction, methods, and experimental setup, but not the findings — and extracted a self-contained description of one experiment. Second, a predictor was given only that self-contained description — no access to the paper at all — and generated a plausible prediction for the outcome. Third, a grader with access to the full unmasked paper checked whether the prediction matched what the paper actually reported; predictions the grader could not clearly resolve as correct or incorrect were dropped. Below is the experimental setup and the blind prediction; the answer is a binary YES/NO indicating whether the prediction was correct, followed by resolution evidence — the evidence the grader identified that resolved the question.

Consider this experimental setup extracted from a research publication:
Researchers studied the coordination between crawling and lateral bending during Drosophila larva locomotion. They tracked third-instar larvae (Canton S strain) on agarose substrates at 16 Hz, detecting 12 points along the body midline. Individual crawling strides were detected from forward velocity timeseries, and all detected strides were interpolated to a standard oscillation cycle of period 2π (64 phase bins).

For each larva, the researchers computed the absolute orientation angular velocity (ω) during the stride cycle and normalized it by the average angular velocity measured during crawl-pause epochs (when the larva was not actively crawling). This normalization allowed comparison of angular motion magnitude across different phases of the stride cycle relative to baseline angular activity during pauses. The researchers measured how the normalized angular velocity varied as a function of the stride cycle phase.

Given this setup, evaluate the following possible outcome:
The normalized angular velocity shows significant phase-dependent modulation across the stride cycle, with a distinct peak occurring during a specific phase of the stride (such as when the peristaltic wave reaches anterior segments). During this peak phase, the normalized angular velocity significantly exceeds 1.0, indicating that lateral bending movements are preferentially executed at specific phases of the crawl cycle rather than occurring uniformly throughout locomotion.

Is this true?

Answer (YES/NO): NO